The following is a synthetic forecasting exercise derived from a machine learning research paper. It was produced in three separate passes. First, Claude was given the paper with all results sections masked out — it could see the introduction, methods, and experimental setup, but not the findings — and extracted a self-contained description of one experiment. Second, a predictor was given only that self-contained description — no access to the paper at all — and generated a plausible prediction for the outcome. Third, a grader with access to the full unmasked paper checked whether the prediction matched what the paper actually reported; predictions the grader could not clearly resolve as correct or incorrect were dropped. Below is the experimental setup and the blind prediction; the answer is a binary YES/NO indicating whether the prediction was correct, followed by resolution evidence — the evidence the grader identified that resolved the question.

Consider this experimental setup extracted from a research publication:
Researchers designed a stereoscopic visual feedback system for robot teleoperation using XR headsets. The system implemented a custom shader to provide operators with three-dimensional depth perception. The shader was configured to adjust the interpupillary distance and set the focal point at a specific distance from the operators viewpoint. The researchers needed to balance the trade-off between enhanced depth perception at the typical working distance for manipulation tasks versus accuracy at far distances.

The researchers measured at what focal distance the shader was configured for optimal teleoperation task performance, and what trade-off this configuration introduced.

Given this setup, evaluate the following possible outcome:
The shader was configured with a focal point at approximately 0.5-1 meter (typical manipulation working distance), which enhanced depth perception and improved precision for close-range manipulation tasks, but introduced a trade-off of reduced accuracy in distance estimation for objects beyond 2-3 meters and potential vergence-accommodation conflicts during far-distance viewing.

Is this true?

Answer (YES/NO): NO